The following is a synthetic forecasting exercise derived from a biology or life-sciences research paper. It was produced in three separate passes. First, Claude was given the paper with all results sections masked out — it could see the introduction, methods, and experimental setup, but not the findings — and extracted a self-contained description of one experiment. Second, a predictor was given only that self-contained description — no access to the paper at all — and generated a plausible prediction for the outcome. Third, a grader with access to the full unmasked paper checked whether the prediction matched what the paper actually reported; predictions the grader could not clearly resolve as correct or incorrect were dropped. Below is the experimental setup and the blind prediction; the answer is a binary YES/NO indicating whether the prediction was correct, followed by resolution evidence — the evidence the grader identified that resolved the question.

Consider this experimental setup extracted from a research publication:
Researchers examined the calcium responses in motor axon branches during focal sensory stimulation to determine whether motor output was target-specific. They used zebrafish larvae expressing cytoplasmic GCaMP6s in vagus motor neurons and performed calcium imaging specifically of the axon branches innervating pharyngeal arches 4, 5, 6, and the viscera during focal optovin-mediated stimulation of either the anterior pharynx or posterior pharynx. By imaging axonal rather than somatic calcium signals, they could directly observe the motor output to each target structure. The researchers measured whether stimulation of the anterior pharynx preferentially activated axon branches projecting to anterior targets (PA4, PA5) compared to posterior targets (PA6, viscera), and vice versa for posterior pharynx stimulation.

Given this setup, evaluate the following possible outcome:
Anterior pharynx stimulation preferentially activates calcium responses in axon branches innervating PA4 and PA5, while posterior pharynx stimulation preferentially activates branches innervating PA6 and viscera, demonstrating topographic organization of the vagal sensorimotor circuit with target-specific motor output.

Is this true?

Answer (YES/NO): NO